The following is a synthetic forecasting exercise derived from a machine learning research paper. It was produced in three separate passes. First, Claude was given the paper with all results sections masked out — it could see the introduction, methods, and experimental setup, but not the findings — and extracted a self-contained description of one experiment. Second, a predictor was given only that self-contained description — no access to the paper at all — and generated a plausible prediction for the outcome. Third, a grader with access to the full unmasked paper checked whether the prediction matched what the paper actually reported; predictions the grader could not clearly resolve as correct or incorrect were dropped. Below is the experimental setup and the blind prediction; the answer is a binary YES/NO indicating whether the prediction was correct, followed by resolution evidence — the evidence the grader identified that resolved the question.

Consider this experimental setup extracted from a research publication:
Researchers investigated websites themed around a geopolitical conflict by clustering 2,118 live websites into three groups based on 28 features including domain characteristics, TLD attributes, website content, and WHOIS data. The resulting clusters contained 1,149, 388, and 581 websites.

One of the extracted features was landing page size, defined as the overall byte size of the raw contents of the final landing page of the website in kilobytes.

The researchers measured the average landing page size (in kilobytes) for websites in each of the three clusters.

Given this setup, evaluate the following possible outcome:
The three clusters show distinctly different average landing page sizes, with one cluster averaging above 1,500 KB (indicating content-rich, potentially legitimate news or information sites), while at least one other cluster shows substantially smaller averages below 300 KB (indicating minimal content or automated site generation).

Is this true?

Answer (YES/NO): NO